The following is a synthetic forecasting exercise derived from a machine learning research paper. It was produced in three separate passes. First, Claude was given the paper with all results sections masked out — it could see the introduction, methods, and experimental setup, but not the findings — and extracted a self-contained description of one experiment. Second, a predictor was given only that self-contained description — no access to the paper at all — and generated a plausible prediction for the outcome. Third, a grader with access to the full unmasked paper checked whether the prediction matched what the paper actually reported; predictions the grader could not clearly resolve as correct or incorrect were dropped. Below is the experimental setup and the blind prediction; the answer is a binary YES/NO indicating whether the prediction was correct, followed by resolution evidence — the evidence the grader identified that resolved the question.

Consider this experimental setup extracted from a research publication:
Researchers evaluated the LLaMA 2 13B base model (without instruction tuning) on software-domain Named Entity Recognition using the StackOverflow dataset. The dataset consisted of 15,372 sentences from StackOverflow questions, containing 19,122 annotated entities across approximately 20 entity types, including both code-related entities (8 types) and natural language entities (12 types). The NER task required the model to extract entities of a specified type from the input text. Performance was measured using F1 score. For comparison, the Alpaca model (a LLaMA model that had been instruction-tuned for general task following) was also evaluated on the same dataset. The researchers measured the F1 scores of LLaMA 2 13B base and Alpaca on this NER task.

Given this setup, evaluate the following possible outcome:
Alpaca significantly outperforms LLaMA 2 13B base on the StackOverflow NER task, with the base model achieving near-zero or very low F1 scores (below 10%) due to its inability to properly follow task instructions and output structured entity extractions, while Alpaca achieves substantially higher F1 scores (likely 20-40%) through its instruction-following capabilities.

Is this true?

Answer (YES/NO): NO